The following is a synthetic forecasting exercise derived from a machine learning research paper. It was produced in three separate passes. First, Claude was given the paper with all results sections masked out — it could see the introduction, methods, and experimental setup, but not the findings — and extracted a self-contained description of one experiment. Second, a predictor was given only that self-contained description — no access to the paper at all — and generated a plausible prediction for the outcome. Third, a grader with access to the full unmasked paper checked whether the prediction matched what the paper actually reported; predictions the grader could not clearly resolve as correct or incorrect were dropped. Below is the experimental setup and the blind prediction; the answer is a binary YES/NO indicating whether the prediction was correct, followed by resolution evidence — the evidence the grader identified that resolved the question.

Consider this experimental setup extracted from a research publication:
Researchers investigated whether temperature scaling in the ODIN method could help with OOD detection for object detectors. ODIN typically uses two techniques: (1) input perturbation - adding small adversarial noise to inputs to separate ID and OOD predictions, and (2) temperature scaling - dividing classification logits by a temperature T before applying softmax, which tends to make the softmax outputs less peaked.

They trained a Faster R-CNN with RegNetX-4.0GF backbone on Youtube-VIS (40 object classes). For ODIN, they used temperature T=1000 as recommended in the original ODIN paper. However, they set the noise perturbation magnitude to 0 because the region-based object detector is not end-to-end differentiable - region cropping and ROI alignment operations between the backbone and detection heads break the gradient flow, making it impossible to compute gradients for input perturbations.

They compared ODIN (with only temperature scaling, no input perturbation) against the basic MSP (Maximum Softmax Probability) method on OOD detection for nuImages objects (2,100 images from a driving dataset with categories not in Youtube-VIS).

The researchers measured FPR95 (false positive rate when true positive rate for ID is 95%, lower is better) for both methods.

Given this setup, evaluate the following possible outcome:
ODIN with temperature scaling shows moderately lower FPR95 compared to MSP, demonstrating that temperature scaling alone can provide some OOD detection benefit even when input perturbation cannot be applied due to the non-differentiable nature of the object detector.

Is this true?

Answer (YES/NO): NO